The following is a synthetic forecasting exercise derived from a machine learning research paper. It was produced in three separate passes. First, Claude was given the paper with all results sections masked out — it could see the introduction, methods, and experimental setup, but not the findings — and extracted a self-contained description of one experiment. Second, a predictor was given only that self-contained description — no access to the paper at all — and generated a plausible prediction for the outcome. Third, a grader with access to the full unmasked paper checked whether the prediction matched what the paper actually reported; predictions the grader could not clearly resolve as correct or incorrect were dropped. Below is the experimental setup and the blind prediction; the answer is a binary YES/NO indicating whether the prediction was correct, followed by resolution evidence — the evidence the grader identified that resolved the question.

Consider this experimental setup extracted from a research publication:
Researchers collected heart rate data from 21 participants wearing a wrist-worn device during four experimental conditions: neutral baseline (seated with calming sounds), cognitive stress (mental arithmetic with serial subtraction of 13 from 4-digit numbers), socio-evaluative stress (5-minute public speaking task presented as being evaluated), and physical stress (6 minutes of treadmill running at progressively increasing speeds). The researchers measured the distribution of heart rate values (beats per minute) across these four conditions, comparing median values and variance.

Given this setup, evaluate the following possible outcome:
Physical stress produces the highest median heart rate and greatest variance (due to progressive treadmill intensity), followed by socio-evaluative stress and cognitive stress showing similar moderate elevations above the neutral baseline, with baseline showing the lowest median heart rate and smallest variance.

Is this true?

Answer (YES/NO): NO